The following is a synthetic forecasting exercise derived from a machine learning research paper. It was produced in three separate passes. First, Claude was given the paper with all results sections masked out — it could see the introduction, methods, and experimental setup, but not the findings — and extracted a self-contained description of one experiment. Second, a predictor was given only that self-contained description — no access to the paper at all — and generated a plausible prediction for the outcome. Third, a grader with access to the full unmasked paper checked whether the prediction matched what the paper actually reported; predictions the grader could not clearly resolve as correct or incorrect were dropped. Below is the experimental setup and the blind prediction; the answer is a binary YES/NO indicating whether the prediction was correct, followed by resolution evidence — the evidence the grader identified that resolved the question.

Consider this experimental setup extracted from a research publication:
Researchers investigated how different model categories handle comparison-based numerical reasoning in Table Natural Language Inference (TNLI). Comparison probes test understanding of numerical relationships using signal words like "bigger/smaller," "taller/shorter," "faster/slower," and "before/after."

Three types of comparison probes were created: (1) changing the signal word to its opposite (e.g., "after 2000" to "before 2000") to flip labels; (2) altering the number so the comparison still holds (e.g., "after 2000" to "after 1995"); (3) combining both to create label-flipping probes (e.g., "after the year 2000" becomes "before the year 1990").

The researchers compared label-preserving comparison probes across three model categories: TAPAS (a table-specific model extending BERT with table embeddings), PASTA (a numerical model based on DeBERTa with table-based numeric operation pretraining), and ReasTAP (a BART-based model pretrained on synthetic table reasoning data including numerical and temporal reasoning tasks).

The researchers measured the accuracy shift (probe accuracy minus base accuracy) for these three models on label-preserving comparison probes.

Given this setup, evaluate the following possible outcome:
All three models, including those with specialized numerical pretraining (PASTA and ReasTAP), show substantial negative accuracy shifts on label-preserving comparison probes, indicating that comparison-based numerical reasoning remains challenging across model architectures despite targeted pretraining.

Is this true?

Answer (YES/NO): YES